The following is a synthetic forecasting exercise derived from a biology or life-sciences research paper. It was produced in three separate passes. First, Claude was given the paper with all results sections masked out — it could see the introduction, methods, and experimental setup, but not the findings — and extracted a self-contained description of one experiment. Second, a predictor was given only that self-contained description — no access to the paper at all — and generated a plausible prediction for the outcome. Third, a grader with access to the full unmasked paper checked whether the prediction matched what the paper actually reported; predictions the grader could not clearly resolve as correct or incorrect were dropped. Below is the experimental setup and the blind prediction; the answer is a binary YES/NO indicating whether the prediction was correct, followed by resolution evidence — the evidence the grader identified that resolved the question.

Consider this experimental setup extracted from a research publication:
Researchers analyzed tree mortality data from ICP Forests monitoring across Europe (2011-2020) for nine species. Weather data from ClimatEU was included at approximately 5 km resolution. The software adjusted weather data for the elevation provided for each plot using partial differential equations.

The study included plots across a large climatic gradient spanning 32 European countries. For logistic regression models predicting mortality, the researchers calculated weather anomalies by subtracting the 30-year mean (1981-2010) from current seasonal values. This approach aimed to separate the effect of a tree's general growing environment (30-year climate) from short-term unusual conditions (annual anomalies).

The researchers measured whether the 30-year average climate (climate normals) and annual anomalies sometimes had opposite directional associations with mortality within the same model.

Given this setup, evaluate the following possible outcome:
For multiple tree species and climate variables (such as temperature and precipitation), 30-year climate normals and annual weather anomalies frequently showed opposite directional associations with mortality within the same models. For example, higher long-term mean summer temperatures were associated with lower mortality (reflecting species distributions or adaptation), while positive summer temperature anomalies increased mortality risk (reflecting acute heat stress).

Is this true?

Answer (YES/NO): NO